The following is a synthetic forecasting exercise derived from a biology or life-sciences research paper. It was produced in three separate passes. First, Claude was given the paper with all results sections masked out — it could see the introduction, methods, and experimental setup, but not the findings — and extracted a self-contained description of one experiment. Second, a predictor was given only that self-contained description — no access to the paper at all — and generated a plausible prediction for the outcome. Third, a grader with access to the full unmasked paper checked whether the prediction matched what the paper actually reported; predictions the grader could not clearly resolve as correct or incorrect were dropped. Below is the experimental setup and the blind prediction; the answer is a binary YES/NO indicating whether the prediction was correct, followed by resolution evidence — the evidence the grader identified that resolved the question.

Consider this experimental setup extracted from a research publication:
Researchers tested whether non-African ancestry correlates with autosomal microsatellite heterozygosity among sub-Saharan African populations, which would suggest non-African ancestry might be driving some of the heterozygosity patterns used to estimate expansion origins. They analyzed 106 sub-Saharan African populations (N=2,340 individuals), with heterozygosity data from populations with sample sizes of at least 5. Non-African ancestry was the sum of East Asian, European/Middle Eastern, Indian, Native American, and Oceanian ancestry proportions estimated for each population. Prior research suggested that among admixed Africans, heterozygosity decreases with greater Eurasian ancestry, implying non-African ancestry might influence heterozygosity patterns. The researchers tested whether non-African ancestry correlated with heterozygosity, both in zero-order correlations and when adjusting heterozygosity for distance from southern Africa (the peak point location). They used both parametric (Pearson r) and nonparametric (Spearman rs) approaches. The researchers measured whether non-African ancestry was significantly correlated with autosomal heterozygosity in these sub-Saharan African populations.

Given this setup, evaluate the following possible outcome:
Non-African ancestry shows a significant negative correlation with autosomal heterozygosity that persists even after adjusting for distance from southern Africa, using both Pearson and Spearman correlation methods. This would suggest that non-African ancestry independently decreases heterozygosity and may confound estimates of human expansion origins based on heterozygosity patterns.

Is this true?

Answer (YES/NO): NO